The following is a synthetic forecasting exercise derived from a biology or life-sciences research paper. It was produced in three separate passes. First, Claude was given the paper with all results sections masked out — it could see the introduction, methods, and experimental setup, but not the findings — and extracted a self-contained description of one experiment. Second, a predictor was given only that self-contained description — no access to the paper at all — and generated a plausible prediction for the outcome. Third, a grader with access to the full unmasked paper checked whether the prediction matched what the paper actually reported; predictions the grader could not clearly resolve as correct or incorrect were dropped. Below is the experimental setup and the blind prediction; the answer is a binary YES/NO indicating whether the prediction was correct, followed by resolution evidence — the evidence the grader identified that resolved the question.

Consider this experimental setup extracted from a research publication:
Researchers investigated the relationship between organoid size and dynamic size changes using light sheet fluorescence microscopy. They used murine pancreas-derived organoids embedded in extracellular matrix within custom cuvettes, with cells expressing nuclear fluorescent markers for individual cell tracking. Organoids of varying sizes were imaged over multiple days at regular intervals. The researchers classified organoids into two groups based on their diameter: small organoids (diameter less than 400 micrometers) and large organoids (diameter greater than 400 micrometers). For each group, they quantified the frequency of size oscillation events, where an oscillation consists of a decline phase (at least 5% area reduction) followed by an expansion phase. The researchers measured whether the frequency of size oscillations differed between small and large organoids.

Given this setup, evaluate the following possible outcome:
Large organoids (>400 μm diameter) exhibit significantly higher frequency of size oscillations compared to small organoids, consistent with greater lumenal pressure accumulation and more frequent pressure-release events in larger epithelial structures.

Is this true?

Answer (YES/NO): NO